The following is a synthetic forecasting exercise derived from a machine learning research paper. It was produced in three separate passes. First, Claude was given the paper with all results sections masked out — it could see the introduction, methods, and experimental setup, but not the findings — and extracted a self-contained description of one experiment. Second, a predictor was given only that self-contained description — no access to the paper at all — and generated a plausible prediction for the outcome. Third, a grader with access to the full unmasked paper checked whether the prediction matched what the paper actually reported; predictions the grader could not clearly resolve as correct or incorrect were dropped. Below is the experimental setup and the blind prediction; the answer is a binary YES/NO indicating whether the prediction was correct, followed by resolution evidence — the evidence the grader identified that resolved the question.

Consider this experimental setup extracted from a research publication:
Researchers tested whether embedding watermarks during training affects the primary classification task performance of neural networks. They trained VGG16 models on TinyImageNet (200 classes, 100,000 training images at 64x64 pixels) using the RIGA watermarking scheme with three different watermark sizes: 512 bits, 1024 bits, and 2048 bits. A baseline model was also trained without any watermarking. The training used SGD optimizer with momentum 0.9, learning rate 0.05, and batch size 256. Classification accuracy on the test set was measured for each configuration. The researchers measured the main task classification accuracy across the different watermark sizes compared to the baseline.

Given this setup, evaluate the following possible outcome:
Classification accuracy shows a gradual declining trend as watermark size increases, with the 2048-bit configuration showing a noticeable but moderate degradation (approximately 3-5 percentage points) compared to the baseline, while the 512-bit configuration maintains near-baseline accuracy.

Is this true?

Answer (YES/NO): NO